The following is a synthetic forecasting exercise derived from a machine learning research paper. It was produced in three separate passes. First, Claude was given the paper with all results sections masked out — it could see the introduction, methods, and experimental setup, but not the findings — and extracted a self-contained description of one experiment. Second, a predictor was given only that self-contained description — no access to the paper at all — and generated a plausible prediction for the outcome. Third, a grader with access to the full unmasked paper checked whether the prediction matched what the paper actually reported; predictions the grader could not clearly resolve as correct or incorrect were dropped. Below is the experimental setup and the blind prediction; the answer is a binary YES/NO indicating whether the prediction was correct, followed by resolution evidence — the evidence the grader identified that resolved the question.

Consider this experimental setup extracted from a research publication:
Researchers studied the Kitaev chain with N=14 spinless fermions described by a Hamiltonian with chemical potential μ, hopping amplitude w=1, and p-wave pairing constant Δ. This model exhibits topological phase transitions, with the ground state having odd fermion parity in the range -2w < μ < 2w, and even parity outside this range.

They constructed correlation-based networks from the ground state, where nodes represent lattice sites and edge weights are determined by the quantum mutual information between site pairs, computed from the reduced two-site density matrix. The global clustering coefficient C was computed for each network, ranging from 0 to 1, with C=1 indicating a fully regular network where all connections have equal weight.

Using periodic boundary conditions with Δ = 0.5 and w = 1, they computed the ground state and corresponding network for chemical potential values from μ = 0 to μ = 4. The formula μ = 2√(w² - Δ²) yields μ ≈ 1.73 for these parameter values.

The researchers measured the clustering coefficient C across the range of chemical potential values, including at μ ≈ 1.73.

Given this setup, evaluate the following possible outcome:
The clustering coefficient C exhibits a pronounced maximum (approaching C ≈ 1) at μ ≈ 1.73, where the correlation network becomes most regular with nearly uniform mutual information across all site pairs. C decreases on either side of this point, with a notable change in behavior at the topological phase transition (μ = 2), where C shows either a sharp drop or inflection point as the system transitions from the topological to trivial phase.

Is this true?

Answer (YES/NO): YES